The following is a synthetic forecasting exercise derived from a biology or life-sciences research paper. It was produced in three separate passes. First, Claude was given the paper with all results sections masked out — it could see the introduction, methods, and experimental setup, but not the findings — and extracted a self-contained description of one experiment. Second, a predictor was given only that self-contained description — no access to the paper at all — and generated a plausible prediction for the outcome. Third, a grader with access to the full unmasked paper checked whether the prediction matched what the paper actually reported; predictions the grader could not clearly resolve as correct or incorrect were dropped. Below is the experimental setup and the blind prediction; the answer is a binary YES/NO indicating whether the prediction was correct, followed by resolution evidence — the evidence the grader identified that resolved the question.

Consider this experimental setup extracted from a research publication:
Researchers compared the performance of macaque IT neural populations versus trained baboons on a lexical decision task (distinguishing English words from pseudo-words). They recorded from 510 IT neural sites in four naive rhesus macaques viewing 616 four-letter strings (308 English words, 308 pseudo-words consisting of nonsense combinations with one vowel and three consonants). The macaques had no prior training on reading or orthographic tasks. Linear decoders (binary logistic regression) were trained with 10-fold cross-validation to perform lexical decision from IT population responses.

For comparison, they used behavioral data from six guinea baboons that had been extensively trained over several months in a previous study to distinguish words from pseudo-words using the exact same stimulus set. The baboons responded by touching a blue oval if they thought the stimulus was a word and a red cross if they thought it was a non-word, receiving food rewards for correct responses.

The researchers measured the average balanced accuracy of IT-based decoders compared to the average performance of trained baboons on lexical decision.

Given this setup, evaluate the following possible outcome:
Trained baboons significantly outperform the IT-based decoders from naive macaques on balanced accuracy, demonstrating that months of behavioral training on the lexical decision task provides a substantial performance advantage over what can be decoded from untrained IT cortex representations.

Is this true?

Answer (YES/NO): NO